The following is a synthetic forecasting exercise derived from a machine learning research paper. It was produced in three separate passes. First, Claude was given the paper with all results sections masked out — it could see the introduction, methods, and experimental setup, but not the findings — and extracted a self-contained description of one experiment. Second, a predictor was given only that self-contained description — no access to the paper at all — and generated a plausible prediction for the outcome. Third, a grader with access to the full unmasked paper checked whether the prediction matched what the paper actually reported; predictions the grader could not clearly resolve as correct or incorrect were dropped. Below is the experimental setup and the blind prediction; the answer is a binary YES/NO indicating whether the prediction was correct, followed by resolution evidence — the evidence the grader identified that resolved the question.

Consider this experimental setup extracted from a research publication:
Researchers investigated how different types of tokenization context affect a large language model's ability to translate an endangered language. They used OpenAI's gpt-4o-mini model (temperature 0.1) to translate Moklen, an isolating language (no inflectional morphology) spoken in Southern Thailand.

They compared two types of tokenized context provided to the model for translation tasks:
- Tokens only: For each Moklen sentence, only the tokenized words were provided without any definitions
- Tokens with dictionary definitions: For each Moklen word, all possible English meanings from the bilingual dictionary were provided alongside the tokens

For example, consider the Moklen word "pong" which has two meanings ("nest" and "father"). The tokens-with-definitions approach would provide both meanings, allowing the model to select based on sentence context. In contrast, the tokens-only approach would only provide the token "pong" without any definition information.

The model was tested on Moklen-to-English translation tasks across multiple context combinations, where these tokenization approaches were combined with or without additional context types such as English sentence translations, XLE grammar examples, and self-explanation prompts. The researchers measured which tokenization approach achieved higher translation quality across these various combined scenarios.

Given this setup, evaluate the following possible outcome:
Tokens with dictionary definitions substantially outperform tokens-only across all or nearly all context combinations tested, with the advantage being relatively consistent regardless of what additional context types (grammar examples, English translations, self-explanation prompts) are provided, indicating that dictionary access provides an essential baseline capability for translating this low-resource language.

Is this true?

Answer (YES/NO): NO